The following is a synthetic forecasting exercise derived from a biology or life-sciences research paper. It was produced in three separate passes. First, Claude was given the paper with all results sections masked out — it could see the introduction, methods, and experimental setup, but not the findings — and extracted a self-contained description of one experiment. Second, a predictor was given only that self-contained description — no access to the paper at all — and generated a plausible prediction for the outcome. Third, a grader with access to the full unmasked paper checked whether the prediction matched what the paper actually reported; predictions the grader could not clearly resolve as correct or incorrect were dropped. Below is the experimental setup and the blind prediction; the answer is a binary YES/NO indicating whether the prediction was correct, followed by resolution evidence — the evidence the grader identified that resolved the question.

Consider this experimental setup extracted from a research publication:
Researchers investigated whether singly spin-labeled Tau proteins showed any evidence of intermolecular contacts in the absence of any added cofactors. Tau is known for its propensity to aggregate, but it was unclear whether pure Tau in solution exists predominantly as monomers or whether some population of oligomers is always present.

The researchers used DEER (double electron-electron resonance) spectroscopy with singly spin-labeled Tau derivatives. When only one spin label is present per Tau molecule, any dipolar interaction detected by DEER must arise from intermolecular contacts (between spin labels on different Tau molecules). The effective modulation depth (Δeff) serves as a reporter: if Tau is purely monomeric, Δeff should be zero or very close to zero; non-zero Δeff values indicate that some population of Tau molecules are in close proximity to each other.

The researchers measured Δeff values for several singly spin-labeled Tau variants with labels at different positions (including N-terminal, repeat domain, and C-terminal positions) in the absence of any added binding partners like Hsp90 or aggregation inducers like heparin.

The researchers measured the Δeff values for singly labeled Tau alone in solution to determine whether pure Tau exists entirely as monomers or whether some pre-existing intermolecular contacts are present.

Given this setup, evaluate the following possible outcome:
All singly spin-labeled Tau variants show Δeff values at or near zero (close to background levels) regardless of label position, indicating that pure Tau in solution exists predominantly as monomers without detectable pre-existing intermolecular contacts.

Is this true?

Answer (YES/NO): NO